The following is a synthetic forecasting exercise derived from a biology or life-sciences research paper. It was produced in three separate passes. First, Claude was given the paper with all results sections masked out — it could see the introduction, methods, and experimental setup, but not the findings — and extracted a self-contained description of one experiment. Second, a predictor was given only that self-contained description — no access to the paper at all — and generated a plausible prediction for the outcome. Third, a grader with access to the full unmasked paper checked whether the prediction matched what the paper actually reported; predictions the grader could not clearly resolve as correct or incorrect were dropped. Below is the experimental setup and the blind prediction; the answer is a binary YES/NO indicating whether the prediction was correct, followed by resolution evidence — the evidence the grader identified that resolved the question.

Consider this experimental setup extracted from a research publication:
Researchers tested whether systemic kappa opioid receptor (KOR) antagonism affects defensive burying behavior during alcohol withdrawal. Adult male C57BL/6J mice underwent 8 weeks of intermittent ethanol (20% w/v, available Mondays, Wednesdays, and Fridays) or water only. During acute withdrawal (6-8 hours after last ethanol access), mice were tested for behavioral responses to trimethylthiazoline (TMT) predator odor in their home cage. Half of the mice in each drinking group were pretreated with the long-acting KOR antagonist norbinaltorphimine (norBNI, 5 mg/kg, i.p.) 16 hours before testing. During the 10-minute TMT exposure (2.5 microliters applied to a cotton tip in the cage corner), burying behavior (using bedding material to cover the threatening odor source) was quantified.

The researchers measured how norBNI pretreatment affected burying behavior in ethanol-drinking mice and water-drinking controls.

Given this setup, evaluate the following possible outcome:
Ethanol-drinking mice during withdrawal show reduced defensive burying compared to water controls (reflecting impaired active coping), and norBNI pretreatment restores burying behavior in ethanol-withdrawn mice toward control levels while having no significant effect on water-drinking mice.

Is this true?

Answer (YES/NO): YES